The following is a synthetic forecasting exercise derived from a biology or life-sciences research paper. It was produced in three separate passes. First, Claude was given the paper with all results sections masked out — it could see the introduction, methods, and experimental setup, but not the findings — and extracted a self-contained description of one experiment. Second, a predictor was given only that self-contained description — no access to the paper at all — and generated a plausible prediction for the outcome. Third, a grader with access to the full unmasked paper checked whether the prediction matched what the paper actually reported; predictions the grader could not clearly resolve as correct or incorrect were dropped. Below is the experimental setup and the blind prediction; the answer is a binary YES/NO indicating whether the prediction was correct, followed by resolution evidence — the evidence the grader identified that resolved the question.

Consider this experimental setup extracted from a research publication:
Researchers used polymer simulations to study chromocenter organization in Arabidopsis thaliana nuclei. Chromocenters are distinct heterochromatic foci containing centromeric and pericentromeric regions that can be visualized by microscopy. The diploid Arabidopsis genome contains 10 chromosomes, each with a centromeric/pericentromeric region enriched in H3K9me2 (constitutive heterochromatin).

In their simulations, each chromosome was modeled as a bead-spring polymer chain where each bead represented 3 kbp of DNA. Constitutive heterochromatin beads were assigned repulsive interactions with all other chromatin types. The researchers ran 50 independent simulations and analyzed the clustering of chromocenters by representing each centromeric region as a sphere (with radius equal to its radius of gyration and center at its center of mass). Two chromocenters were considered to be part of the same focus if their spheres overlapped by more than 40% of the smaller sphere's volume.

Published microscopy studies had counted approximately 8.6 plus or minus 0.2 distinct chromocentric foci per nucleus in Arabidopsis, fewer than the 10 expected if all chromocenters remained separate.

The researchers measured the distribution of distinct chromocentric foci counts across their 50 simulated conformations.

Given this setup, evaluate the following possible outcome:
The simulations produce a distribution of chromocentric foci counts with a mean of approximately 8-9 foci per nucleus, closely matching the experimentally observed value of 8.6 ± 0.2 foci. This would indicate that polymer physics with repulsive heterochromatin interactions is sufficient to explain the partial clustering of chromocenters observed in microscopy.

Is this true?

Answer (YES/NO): YES